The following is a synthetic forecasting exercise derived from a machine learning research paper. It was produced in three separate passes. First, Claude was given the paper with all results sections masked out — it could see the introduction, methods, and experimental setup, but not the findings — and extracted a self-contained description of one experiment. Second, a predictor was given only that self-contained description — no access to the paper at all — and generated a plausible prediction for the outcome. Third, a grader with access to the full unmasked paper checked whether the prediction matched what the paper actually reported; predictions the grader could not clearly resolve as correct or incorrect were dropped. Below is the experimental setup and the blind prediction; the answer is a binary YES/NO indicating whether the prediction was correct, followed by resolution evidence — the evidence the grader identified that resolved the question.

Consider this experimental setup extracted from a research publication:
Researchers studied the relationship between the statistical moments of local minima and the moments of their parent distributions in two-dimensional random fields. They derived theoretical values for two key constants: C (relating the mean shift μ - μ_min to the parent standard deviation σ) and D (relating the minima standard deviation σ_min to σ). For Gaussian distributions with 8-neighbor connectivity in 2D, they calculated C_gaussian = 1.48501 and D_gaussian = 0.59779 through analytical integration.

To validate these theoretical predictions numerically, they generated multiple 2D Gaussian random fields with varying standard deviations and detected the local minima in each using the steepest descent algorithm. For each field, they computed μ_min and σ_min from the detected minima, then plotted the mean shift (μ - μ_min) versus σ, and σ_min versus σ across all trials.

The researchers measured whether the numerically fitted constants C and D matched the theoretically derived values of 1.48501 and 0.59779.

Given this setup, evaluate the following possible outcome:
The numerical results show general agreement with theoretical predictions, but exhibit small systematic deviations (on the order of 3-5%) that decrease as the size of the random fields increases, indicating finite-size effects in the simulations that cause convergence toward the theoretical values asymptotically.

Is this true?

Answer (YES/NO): NO